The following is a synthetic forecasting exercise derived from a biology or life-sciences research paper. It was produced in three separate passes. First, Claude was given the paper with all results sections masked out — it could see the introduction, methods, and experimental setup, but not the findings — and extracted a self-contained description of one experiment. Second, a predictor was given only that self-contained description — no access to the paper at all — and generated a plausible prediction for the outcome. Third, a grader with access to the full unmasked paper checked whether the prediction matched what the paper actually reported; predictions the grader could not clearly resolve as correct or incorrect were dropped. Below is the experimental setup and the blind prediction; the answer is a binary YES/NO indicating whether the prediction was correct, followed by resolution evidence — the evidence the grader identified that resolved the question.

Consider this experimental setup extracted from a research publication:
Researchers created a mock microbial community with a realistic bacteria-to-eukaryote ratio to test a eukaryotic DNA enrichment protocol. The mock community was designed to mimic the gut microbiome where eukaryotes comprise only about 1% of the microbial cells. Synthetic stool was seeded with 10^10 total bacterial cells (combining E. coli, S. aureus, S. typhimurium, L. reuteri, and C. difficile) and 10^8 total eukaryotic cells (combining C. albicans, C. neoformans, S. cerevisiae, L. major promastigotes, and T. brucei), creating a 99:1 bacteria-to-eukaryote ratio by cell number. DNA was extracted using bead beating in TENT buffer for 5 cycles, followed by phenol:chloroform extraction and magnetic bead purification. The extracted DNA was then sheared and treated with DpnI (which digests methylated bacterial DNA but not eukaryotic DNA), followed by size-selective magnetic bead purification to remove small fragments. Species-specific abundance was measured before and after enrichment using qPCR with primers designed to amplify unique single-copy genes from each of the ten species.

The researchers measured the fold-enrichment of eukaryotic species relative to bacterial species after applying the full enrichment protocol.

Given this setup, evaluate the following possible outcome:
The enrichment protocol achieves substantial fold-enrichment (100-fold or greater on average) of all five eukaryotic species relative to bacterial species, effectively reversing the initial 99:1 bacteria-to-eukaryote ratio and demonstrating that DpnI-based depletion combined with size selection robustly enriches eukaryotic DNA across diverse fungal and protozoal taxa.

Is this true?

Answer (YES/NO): NO